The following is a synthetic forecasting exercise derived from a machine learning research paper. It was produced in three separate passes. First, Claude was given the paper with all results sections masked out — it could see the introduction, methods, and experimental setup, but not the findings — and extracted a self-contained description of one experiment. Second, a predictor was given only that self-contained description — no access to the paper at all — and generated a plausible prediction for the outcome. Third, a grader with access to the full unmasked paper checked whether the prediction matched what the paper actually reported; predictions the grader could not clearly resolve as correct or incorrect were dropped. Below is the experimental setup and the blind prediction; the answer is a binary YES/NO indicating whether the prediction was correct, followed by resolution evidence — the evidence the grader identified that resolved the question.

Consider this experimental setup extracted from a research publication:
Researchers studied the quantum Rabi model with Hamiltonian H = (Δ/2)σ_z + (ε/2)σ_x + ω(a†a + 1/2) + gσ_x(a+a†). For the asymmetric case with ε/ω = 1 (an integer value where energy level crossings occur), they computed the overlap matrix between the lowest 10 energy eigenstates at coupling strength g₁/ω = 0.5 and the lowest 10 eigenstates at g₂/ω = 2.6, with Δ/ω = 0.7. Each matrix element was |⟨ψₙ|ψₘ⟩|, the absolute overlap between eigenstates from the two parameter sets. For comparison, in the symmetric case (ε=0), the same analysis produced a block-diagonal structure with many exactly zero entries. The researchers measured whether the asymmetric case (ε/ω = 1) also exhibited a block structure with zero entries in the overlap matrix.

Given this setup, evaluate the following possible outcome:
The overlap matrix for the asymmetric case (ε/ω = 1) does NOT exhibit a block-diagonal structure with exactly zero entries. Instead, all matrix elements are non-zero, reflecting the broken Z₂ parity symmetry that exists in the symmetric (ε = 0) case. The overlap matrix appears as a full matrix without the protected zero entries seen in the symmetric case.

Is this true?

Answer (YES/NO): YES